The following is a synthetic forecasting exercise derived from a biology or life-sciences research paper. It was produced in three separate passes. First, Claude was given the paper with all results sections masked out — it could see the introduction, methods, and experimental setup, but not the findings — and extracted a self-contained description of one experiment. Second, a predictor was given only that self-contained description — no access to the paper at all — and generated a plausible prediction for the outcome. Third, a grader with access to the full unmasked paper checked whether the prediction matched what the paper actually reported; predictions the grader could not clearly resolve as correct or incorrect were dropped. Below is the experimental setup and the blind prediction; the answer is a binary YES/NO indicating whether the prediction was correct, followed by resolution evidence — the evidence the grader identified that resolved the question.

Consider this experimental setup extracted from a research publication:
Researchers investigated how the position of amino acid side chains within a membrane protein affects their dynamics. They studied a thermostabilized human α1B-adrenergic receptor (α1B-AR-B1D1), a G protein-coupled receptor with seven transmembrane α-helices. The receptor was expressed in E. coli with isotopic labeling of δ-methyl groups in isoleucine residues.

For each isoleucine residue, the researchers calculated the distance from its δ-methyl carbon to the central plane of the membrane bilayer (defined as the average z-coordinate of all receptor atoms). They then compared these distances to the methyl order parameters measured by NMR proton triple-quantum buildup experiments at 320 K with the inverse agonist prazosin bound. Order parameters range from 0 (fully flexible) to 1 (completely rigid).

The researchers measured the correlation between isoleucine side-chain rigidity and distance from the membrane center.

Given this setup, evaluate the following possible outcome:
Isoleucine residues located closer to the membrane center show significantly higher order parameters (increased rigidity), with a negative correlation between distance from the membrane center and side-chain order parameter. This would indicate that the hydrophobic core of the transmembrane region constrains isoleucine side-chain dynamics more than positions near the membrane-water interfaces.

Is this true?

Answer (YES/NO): YES